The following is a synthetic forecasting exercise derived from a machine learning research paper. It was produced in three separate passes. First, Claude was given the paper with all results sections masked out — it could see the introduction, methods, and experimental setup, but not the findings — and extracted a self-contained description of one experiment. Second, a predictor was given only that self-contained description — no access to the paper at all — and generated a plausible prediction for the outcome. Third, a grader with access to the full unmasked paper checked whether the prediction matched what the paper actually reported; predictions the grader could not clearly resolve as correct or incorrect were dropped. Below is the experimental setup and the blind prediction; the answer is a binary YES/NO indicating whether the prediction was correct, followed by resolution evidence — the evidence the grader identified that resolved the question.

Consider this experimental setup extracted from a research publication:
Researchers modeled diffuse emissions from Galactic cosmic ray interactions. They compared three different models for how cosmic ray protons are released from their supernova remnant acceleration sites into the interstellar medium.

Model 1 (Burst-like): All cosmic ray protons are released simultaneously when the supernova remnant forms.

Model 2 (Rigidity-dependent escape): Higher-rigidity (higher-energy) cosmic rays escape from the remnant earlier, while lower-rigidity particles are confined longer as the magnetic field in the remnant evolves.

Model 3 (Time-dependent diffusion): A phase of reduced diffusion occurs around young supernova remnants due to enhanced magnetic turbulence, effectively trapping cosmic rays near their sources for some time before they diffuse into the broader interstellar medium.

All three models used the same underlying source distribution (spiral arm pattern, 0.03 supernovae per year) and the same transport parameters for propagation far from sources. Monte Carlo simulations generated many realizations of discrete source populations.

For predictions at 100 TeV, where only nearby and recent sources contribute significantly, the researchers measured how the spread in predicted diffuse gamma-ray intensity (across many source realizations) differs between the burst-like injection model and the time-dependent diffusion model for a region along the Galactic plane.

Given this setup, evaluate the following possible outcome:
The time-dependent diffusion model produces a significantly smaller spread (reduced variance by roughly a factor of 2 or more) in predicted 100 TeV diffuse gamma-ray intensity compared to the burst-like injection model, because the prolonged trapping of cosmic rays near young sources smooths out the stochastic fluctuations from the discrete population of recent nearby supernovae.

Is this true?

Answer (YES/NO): NO